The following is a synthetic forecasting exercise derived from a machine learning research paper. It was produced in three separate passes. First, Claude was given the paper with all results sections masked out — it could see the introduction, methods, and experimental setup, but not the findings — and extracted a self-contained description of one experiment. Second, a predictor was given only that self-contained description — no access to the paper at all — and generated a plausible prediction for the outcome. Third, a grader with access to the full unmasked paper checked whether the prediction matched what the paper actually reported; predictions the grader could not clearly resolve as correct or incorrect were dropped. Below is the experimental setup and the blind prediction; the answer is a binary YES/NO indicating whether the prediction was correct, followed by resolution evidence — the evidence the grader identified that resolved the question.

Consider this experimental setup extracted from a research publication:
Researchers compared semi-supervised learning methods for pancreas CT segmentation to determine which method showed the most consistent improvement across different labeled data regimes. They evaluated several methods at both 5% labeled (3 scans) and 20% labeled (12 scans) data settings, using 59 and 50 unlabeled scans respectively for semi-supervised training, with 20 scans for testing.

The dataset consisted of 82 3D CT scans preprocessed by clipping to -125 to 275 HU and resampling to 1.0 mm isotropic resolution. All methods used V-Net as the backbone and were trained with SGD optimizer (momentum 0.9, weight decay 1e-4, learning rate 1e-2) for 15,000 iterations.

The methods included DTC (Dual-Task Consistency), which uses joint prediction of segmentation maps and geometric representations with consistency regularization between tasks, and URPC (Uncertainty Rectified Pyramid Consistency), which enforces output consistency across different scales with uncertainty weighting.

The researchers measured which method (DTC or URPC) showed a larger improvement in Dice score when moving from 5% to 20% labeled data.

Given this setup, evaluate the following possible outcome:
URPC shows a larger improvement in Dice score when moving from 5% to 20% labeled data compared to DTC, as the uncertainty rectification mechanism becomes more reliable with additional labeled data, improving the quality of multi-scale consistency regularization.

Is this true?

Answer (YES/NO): YES